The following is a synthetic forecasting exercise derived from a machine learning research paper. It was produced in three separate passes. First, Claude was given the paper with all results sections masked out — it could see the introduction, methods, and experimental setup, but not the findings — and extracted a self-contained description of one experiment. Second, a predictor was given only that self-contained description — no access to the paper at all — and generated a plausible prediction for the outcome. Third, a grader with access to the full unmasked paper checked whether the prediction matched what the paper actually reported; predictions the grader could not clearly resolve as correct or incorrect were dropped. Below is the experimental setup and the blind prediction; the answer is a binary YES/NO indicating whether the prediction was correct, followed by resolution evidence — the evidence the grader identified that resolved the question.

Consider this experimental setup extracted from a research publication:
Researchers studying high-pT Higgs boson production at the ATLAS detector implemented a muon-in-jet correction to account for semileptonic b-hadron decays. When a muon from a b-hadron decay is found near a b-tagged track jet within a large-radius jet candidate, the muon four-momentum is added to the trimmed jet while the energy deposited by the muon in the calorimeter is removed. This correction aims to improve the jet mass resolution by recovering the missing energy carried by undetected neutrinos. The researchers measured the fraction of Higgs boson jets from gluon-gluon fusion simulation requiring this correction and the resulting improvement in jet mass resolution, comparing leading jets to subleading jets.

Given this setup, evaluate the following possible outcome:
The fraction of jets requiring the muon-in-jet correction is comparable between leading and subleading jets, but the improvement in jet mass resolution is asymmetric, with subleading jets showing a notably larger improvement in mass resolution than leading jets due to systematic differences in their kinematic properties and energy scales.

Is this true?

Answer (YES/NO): NO